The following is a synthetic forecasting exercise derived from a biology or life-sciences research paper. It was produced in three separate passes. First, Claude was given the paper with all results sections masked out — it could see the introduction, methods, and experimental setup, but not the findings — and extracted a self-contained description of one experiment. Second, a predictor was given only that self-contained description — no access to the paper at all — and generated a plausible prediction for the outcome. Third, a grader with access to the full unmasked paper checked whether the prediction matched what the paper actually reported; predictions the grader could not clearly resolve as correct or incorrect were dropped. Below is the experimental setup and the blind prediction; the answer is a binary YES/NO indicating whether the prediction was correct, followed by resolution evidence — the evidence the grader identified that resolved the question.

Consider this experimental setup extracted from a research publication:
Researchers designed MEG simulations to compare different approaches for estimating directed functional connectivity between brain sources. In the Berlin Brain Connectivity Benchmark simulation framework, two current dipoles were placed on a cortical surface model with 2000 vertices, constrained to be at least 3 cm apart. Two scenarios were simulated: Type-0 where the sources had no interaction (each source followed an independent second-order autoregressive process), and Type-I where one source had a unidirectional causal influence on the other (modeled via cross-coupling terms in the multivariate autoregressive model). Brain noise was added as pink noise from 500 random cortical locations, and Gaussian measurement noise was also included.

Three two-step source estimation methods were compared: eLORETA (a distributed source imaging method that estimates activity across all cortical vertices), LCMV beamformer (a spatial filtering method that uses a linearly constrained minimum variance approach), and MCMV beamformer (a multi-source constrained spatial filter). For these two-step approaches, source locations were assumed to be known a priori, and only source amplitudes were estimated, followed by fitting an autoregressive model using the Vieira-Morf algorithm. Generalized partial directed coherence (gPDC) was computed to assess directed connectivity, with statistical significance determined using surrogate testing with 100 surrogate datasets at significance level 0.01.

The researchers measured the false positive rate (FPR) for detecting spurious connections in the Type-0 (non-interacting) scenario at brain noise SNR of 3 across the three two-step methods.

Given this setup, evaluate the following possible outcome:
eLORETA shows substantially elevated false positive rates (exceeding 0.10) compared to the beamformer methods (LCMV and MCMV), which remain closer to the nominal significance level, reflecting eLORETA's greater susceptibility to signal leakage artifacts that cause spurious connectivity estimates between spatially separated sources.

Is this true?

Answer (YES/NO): NO